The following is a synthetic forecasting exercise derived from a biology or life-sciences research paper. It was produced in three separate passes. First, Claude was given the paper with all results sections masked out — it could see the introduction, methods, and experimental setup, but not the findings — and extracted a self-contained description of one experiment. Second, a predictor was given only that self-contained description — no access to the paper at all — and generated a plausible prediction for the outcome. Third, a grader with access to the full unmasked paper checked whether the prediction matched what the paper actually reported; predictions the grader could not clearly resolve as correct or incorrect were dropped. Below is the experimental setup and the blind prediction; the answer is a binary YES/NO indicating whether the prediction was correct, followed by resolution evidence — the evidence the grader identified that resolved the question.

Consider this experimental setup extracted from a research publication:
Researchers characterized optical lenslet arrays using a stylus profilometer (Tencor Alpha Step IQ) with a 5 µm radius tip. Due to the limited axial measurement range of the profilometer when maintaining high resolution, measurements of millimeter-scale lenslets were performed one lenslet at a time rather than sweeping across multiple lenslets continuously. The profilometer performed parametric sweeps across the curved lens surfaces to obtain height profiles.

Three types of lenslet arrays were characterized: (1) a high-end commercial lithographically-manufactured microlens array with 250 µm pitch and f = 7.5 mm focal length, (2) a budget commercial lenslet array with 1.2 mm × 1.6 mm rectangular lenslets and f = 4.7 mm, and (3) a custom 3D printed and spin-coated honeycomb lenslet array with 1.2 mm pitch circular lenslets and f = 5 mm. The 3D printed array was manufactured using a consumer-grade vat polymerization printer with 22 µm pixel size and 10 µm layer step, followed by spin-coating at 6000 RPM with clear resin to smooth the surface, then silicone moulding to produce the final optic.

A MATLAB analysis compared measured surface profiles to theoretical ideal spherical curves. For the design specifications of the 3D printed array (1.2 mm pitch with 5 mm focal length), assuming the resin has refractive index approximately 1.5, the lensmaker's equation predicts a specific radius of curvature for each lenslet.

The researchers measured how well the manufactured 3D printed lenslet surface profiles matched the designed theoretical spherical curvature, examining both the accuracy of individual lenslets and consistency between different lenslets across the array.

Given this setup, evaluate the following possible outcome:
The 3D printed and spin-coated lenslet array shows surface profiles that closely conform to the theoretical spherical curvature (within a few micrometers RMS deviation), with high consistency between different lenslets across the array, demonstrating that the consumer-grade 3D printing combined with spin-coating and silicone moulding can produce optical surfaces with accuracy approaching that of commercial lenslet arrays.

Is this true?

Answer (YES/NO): YES